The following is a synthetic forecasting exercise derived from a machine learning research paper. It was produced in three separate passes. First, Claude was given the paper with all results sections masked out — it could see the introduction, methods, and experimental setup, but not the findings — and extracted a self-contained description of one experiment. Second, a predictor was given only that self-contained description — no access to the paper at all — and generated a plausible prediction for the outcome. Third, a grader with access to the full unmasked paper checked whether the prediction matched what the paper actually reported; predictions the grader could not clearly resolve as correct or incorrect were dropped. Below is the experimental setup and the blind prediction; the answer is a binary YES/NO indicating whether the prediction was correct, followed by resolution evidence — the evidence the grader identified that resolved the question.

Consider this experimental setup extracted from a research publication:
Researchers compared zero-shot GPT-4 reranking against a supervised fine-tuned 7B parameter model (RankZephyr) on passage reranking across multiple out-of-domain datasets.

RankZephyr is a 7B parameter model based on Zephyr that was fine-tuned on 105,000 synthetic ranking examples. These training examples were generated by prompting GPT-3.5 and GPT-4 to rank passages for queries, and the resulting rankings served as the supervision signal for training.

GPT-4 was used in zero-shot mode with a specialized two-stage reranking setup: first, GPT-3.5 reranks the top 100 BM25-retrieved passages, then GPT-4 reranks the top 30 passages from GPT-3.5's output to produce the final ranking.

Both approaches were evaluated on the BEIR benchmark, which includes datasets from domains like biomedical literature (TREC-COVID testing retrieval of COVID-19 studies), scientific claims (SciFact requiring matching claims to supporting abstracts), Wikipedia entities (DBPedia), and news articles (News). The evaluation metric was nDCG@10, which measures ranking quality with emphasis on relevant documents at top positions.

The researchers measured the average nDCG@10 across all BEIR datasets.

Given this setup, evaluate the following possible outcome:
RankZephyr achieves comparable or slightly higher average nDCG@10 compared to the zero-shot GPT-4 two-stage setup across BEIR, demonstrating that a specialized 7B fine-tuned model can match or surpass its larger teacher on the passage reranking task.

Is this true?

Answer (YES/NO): NO